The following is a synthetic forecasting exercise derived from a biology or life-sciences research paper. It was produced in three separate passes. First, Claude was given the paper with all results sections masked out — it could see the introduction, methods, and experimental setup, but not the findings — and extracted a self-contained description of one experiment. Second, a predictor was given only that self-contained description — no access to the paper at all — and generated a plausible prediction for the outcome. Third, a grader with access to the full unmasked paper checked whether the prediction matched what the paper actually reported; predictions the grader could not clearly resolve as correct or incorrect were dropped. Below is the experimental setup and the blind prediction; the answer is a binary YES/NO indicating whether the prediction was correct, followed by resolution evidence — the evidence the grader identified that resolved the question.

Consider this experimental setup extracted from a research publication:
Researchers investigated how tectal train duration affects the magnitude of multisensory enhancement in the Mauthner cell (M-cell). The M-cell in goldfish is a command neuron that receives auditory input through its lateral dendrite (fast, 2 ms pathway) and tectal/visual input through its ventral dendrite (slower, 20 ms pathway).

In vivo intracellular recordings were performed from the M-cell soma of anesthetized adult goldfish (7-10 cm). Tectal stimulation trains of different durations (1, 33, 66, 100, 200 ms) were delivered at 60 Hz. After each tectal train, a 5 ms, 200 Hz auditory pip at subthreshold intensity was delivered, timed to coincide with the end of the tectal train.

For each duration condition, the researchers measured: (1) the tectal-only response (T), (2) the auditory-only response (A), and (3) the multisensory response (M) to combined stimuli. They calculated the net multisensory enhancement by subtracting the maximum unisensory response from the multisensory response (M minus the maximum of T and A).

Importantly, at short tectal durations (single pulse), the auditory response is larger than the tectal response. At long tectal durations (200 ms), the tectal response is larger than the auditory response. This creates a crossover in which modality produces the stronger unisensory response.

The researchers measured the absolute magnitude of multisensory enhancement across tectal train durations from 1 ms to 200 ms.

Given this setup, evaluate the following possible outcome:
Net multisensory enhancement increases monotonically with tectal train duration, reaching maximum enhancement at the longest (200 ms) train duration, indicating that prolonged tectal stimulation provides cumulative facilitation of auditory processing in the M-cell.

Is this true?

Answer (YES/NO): NO